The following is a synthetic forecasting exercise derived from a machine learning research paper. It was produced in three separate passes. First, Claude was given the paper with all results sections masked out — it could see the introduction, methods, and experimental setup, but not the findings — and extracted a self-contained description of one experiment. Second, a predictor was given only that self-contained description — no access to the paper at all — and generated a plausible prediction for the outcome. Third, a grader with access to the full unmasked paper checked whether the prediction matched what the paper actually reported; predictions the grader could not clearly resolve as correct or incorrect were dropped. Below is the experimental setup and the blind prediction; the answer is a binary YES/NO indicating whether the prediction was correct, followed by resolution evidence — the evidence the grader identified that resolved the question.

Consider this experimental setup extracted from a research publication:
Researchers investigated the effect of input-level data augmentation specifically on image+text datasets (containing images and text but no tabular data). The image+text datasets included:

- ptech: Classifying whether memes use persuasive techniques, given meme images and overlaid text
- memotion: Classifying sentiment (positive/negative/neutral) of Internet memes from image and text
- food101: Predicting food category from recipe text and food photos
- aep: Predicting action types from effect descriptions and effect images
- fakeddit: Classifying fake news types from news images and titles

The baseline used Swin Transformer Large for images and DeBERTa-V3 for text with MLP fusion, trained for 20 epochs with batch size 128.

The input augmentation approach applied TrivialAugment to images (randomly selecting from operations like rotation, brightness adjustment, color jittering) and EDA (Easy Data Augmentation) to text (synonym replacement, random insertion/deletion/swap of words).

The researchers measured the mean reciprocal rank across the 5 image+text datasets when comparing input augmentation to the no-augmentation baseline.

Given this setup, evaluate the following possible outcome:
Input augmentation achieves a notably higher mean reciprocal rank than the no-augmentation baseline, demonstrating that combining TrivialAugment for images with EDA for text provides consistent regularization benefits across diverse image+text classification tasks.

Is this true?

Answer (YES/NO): YES